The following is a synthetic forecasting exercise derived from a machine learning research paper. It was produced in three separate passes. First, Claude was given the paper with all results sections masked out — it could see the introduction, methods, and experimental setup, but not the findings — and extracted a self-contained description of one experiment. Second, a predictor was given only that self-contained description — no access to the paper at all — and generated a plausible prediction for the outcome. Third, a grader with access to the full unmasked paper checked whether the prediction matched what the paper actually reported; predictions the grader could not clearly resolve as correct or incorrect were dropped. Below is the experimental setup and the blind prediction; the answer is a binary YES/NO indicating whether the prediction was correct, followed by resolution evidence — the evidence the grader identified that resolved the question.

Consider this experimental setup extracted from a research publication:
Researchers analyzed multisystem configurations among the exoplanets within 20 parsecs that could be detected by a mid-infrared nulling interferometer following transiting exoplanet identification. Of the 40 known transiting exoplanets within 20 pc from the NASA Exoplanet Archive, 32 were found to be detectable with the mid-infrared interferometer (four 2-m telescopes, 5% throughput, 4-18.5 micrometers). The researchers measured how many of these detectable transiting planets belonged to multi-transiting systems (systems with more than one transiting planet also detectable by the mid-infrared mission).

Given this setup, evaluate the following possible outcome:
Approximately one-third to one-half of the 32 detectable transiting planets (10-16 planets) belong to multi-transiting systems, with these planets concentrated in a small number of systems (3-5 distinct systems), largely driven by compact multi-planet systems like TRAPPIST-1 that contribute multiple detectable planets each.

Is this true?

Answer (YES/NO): NO